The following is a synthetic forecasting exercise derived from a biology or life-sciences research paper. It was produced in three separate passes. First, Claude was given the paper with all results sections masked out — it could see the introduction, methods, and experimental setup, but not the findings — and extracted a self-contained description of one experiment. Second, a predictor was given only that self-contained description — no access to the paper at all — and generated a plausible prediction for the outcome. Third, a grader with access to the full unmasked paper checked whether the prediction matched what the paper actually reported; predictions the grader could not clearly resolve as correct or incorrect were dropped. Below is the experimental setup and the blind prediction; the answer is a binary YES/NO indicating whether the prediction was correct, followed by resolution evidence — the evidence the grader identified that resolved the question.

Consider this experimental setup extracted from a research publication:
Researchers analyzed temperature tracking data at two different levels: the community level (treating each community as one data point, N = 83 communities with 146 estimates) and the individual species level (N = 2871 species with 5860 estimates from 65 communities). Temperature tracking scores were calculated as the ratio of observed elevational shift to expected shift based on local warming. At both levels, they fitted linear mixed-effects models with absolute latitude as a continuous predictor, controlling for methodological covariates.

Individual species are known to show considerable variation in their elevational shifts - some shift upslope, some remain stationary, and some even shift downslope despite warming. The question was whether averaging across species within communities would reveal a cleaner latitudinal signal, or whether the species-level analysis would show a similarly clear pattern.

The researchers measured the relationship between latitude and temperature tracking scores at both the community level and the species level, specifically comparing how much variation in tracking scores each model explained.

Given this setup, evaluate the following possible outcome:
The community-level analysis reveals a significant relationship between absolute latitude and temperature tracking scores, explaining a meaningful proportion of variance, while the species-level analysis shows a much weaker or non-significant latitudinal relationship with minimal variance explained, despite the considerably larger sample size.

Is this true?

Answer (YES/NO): NO